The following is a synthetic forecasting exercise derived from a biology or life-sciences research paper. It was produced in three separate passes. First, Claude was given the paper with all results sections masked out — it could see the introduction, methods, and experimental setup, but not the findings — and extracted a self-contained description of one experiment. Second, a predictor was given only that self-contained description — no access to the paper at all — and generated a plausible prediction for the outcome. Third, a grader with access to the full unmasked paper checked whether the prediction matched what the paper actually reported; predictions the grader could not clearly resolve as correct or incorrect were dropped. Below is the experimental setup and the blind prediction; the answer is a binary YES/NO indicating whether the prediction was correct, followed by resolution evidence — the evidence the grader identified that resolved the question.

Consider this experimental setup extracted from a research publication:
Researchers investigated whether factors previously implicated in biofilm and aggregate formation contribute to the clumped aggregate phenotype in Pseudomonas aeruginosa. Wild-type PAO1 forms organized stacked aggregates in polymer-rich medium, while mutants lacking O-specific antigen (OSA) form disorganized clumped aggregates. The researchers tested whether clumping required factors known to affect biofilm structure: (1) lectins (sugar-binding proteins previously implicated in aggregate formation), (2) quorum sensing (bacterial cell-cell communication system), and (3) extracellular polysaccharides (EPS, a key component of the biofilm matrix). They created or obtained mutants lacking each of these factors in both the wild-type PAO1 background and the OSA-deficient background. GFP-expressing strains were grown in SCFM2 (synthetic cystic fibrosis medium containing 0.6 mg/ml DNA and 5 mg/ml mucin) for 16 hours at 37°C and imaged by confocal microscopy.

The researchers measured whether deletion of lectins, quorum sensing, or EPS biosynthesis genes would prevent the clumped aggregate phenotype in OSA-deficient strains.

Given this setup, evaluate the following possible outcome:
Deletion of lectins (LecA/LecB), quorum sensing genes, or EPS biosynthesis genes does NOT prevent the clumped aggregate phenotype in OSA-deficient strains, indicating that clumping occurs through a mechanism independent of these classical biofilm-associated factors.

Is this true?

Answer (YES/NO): YES